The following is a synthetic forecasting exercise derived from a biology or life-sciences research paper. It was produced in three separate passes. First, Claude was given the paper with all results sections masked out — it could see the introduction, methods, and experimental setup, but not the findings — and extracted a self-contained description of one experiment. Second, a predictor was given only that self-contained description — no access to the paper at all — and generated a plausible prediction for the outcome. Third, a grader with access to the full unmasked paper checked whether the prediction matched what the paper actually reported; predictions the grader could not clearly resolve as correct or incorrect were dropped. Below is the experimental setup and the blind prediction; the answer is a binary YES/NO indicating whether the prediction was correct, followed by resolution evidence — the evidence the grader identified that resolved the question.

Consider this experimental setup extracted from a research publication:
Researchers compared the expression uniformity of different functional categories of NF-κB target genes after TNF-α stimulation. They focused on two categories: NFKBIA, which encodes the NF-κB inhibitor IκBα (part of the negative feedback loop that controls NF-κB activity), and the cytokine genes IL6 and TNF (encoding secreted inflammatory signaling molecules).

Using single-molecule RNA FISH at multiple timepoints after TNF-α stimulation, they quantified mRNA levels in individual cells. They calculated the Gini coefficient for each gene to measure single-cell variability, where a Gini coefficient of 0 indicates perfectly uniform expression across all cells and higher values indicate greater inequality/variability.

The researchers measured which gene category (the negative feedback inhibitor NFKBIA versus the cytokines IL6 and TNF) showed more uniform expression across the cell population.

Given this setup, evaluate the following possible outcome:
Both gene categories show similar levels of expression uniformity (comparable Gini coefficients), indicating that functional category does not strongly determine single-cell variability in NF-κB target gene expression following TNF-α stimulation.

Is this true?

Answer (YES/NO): NO